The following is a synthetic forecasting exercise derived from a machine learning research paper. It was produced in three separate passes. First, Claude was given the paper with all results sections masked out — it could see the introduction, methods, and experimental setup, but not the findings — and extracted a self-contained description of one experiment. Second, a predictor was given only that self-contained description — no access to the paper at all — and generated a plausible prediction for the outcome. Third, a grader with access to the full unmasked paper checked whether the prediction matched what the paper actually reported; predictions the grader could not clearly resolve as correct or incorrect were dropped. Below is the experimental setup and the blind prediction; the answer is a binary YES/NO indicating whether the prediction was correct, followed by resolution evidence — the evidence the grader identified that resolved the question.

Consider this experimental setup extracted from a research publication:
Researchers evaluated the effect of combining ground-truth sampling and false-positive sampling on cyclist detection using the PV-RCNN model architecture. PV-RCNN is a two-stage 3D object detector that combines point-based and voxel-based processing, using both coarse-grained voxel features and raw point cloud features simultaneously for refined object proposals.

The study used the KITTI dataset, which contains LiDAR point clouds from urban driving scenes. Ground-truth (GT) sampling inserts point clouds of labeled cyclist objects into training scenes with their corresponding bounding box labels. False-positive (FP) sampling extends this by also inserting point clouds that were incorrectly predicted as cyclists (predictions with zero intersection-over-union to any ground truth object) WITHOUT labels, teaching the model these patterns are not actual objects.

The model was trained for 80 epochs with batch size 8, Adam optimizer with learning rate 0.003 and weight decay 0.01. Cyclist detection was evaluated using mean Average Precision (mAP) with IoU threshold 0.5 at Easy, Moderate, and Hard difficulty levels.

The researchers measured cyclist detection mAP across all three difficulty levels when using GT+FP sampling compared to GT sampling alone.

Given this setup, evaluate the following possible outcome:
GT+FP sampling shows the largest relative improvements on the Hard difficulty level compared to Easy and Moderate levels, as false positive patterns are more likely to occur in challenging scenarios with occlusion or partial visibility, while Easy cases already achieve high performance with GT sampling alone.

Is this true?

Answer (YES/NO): NO